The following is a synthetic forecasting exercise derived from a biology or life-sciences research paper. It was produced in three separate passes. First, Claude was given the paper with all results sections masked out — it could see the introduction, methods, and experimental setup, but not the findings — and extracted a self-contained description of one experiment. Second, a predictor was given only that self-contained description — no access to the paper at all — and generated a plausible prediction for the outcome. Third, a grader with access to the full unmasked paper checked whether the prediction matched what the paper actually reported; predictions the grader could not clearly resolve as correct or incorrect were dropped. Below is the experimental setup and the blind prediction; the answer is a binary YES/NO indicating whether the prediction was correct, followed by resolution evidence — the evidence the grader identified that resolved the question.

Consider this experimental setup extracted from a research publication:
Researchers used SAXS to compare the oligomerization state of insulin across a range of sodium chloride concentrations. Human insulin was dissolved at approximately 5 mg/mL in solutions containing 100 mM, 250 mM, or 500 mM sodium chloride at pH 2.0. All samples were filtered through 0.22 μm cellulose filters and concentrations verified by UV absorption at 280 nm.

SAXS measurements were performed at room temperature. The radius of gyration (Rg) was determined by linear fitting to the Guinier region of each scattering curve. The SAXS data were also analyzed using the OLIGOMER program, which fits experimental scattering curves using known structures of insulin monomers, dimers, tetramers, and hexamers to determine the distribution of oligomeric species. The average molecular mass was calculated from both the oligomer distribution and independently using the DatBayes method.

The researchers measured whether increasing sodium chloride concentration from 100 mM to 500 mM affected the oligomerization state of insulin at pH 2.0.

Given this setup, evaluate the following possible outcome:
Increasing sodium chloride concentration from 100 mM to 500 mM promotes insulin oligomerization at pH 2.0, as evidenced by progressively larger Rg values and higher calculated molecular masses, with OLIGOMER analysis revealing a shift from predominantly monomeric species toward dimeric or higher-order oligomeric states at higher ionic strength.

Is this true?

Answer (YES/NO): NO